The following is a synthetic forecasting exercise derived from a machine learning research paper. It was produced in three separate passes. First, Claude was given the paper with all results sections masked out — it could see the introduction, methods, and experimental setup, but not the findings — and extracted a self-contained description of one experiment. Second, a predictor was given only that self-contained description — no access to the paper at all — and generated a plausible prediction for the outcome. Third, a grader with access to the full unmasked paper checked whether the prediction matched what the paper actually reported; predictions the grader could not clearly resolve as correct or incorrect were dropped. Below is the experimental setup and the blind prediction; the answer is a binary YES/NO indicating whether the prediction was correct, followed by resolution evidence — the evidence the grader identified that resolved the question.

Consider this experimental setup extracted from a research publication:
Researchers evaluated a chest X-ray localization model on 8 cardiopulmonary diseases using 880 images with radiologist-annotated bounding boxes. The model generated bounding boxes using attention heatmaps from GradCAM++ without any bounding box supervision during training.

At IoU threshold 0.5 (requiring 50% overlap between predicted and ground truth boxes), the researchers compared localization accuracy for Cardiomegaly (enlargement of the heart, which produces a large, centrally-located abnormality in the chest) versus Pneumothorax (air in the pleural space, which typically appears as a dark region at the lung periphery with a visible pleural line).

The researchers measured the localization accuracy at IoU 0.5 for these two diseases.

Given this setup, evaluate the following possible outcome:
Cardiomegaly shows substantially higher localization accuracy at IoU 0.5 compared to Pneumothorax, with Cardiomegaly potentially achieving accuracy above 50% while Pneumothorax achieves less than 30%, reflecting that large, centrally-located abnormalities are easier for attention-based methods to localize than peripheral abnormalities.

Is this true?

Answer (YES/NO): NO